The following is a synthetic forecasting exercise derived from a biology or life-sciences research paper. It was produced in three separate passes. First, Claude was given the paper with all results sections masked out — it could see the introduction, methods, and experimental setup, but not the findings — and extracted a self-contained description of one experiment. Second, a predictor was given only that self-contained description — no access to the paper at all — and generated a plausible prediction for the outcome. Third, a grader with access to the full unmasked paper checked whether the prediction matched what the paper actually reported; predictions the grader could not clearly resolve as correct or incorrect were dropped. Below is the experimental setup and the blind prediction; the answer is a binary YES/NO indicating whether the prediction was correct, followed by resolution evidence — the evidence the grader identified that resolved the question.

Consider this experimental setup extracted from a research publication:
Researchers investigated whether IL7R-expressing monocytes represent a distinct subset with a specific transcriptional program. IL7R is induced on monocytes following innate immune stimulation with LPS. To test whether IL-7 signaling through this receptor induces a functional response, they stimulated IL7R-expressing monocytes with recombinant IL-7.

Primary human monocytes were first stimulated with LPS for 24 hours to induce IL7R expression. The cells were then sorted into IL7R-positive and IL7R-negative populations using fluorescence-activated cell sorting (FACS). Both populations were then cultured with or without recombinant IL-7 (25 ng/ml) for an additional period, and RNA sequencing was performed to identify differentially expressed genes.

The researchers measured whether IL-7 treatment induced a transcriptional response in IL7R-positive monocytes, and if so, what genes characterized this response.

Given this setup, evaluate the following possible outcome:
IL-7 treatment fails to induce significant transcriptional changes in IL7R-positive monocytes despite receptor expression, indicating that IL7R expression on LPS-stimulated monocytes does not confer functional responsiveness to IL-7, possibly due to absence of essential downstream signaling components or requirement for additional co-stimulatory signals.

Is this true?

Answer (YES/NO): NO